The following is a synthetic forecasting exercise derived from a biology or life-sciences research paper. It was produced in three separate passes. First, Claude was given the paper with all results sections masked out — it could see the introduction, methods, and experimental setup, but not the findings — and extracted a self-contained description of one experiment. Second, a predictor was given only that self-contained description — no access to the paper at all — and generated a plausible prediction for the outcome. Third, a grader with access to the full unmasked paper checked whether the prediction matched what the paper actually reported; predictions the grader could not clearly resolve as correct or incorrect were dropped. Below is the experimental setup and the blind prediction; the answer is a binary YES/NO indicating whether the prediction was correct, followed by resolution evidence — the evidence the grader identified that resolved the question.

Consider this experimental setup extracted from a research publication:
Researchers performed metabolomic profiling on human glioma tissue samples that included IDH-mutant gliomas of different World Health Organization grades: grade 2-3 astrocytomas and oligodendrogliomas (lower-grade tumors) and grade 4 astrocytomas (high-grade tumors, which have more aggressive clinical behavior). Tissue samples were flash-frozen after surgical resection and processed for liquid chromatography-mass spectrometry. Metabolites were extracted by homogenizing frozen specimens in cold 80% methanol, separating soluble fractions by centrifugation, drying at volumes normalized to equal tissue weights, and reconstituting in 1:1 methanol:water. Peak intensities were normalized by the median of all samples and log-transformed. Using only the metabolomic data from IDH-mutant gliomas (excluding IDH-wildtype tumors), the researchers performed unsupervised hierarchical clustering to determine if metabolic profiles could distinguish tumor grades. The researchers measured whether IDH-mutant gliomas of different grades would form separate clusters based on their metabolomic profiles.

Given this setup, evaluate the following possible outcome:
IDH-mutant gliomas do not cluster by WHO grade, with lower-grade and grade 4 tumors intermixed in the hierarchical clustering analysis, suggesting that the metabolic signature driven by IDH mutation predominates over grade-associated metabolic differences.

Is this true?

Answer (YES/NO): NO